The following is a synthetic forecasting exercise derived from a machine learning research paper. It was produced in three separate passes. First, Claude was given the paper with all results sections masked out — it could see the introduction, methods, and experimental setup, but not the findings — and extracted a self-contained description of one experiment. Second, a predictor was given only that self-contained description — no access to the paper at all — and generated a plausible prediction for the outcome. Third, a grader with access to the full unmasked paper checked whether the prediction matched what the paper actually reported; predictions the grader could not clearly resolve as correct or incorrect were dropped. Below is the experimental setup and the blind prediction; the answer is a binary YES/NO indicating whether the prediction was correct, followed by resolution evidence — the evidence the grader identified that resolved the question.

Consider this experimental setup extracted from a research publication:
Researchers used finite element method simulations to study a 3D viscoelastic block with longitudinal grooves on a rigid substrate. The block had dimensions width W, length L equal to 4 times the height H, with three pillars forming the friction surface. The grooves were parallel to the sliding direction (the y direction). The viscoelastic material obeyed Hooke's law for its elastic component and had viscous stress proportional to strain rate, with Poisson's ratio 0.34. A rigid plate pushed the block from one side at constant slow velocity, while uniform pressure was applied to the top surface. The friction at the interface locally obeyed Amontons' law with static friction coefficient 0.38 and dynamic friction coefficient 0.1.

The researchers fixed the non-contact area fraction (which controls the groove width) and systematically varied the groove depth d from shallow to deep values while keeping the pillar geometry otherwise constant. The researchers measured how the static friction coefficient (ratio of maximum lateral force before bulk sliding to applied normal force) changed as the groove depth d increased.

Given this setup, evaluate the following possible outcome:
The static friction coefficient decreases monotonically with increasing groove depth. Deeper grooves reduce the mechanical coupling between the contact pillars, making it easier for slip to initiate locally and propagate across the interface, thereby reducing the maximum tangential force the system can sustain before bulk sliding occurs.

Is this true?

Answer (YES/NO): YES